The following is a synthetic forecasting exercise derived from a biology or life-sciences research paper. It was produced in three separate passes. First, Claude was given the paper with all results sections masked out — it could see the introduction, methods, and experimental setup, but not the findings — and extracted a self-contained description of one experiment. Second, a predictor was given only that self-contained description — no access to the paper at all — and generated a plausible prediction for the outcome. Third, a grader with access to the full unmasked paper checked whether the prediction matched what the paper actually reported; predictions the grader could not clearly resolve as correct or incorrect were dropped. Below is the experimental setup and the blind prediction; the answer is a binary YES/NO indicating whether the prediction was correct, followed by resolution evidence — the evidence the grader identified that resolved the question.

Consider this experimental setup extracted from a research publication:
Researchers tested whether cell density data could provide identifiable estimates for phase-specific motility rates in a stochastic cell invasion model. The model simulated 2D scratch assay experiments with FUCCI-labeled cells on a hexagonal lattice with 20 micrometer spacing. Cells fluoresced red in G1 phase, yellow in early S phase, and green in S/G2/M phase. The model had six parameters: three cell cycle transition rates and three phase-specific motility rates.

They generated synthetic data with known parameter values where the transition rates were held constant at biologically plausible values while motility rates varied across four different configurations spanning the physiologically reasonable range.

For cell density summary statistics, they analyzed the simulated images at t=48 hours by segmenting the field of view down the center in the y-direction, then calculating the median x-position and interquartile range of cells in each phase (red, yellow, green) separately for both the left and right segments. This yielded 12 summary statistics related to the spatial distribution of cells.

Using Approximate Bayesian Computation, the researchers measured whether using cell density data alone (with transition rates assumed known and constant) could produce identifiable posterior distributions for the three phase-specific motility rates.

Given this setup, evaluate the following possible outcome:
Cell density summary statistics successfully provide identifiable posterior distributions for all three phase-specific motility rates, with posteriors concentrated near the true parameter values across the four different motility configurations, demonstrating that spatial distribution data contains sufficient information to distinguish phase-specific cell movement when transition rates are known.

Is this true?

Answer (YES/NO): NO